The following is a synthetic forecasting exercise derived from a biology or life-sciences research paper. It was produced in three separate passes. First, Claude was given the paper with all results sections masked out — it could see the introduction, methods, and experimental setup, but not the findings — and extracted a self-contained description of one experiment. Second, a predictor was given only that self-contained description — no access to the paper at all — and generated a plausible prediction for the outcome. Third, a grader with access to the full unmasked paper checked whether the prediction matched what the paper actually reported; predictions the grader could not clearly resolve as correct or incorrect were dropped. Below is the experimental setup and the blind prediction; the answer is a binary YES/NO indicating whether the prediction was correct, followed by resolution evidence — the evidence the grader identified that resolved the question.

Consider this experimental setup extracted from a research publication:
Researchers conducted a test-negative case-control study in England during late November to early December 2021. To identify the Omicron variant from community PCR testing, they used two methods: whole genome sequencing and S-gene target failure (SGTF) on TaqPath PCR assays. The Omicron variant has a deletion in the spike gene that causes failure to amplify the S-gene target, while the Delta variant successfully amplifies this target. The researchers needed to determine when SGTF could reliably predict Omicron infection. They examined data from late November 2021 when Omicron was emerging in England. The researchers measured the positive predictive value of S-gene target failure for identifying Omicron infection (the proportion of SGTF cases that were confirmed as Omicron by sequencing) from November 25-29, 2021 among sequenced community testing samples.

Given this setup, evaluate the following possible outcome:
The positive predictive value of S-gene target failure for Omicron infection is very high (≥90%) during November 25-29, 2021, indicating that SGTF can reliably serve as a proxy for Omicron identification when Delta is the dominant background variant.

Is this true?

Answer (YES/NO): NO